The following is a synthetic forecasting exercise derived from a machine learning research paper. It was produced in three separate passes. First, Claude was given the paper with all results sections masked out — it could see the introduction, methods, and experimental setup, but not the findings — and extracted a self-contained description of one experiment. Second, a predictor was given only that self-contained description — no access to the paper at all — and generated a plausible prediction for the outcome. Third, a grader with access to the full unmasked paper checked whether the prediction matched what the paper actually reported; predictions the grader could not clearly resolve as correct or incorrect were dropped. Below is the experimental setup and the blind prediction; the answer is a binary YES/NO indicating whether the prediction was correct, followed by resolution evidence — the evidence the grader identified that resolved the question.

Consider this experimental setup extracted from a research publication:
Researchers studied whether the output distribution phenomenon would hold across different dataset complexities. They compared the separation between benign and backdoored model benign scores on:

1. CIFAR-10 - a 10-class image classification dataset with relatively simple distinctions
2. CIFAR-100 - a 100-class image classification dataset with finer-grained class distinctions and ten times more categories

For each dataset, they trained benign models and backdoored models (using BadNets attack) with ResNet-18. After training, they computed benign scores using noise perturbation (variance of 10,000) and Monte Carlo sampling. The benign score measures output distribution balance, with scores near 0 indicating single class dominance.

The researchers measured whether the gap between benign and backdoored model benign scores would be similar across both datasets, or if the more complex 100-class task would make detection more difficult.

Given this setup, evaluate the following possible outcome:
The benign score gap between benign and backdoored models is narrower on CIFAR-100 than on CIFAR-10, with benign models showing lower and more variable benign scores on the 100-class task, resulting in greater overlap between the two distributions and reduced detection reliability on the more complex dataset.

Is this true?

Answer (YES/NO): NO